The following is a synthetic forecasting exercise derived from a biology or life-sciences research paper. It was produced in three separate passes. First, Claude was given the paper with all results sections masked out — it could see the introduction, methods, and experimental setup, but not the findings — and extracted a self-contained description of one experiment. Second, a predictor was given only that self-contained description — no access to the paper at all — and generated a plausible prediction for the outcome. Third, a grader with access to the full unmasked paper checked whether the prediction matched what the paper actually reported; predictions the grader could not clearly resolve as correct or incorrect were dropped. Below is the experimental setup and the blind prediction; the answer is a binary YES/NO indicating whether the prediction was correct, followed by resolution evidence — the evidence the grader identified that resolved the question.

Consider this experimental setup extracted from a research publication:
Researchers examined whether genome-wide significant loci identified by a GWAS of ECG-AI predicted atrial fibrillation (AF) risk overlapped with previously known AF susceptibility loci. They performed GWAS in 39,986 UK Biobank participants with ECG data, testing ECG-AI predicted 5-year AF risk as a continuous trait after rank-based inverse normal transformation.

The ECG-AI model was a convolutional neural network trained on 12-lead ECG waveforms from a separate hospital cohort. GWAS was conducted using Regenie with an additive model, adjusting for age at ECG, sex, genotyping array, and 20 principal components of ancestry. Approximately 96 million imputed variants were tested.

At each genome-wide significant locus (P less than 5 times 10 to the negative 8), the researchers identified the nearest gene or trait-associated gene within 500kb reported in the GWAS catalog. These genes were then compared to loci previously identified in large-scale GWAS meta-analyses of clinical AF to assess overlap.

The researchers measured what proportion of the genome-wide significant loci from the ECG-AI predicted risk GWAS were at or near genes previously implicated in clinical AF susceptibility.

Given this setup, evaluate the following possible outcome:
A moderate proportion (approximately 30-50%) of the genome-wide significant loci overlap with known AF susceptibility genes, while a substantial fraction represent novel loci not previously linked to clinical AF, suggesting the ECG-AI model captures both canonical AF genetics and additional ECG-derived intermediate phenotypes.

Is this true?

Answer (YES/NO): NO